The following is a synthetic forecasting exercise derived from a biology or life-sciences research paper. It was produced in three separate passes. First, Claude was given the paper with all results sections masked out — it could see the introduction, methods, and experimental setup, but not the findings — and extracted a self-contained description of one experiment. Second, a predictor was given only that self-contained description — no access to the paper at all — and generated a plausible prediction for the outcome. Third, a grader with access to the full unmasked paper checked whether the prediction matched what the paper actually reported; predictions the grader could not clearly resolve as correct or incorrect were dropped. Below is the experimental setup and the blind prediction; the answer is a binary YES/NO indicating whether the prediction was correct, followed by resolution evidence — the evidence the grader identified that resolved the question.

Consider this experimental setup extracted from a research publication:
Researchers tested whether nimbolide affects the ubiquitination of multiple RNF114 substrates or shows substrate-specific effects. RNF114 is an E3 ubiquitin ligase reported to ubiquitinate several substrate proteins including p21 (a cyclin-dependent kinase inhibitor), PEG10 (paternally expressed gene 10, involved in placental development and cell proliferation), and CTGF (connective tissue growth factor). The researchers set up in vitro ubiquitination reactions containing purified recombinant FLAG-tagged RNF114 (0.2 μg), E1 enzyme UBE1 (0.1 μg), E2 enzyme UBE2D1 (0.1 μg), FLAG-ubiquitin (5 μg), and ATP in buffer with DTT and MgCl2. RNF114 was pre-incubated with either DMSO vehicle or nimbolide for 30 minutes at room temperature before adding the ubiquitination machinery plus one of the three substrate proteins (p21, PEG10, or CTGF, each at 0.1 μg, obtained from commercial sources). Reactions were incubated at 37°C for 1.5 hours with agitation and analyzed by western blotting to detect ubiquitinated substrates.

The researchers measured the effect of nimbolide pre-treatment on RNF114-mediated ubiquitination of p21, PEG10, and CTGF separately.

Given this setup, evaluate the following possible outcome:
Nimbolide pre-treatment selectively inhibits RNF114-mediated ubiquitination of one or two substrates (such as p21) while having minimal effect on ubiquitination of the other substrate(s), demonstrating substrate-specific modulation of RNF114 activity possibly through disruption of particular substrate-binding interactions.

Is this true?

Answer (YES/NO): NO